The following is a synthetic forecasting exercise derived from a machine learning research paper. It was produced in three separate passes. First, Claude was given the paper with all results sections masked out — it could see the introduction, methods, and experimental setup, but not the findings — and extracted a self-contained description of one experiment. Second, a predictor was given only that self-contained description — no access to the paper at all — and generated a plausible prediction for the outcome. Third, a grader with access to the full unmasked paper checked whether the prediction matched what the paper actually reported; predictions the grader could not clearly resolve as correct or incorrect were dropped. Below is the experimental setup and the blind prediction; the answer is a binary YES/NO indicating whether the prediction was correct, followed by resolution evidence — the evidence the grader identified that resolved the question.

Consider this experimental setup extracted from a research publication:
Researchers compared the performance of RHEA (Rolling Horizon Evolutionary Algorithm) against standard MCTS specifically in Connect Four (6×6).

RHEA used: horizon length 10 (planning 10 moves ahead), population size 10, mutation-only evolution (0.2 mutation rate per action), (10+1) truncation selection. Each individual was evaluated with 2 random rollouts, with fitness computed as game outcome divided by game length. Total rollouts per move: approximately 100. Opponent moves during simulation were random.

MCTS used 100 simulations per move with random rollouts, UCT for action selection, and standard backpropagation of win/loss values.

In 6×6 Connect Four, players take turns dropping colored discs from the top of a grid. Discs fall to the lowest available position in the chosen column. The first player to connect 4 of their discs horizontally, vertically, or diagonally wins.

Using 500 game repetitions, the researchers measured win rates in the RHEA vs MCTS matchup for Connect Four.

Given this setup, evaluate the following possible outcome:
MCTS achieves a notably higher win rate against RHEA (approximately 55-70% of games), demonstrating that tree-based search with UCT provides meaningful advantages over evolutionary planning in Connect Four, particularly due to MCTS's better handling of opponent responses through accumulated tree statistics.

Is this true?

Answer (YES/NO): NO